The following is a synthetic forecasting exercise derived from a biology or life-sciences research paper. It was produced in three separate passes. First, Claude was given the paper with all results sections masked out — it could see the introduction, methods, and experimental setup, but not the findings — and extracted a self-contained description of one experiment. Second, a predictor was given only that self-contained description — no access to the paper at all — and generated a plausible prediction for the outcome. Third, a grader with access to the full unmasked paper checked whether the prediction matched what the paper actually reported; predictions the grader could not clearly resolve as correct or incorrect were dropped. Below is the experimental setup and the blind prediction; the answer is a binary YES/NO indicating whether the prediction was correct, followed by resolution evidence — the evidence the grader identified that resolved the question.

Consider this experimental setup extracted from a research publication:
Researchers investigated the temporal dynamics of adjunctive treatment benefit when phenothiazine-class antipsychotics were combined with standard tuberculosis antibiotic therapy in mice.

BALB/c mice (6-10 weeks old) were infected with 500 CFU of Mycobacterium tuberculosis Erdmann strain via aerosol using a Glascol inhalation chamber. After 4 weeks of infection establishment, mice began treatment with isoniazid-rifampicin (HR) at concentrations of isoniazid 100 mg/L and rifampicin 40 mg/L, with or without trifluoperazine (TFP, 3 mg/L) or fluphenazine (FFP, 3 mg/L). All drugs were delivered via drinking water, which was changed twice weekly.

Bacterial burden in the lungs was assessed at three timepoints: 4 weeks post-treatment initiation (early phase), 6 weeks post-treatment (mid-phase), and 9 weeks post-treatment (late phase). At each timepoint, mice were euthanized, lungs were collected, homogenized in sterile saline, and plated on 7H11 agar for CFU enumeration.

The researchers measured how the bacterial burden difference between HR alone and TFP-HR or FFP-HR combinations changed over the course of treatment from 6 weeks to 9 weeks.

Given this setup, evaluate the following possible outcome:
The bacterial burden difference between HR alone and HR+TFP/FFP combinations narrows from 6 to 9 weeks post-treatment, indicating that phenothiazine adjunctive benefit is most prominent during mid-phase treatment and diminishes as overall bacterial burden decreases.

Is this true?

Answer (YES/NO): YES